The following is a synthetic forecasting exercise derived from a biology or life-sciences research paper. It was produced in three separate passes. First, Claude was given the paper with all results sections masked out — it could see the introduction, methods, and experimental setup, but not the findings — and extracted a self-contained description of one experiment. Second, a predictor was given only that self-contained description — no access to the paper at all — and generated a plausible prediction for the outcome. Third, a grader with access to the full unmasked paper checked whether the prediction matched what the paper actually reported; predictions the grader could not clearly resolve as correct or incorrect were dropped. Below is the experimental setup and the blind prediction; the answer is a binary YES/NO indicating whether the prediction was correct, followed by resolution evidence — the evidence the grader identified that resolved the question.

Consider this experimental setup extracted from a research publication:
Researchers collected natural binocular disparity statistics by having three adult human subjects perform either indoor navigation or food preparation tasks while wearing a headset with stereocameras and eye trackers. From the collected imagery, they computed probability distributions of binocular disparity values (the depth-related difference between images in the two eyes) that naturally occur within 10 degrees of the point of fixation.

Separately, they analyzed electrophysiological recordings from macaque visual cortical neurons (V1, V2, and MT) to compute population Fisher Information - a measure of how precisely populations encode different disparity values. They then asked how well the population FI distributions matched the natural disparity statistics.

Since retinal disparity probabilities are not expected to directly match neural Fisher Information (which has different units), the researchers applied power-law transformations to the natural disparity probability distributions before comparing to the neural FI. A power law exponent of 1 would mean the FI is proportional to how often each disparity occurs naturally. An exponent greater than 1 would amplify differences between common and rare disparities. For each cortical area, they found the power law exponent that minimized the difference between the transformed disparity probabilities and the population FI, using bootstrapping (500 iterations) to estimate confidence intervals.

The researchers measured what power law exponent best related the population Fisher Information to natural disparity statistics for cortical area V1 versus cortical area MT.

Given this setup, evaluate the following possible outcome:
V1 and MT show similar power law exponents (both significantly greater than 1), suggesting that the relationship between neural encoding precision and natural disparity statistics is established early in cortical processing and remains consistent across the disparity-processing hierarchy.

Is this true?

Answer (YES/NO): NO